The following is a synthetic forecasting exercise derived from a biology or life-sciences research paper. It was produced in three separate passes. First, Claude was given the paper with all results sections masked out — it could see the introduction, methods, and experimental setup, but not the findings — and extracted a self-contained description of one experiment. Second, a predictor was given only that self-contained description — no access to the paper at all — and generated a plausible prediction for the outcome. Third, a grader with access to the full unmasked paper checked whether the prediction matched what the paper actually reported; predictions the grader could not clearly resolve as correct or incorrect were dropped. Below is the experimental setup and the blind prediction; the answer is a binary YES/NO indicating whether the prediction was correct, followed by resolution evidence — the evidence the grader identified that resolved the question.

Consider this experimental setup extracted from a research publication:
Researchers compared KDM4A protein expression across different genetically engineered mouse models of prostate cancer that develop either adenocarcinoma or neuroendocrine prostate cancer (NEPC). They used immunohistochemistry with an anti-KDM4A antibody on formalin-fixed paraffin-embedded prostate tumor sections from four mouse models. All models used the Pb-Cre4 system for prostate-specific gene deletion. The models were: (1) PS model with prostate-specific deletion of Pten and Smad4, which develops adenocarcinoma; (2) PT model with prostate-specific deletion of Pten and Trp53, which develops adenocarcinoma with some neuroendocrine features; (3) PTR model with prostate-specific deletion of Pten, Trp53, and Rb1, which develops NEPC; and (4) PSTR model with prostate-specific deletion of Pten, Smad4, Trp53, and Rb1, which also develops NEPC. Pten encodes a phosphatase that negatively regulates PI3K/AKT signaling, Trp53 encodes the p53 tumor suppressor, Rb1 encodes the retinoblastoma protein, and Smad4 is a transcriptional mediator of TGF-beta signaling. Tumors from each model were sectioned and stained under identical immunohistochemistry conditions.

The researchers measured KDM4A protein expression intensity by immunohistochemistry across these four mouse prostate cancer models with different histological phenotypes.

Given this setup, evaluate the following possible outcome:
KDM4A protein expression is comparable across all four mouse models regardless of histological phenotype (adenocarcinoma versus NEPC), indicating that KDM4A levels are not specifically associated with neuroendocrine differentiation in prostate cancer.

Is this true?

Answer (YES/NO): NO